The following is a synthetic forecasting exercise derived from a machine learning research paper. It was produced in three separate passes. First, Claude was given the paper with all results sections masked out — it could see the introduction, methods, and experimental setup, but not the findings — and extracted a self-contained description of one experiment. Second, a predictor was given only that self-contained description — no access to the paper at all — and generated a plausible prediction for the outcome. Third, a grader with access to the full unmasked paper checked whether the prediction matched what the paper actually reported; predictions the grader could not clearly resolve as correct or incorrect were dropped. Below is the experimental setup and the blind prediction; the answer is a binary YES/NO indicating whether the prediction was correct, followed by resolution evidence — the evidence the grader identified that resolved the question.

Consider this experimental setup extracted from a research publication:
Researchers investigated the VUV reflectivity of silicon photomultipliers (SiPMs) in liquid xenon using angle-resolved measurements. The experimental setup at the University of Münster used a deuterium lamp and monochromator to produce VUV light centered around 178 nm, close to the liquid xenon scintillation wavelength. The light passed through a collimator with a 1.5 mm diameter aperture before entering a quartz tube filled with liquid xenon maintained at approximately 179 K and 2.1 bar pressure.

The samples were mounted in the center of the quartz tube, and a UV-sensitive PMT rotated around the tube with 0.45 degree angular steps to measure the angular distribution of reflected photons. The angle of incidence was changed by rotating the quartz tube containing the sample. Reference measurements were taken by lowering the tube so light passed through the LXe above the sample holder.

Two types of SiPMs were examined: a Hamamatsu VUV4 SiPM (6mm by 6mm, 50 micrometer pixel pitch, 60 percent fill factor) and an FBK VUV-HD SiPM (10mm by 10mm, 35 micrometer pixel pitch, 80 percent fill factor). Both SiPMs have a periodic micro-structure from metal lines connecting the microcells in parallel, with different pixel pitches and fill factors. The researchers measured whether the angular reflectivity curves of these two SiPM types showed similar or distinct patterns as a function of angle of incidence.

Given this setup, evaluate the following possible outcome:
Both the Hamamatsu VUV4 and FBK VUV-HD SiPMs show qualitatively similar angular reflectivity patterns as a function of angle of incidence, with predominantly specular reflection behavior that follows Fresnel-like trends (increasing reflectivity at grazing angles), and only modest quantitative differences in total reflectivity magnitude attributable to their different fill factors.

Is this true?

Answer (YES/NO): NO